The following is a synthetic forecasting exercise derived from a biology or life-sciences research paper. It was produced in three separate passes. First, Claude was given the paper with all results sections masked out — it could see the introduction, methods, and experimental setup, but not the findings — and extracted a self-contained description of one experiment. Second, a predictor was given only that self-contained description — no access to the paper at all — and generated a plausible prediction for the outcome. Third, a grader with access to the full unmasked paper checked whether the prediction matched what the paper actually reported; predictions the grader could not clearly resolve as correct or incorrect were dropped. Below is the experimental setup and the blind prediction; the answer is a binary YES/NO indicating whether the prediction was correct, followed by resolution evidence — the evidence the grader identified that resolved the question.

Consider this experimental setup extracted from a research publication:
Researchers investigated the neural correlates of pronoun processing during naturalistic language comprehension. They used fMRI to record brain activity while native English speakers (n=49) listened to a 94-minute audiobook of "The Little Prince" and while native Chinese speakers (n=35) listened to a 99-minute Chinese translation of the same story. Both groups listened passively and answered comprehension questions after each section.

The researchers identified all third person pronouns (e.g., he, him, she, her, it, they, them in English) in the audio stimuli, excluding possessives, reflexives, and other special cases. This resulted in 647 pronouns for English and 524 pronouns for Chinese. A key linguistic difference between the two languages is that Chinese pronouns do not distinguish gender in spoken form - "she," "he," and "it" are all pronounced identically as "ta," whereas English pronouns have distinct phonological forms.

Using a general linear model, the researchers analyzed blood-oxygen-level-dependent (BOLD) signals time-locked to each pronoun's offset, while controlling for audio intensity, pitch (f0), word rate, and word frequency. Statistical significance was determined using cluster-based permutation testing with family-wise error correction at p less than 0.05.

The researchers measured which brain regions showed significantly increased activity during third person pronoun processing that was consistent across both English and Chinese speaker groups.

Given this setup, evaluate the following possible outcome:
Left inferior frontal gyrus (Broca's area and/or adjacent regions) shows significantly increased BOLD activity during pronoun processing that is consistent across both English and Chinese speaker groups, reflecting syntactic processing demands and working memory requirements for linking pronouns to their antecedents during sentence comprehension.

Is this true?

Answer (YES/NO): NO